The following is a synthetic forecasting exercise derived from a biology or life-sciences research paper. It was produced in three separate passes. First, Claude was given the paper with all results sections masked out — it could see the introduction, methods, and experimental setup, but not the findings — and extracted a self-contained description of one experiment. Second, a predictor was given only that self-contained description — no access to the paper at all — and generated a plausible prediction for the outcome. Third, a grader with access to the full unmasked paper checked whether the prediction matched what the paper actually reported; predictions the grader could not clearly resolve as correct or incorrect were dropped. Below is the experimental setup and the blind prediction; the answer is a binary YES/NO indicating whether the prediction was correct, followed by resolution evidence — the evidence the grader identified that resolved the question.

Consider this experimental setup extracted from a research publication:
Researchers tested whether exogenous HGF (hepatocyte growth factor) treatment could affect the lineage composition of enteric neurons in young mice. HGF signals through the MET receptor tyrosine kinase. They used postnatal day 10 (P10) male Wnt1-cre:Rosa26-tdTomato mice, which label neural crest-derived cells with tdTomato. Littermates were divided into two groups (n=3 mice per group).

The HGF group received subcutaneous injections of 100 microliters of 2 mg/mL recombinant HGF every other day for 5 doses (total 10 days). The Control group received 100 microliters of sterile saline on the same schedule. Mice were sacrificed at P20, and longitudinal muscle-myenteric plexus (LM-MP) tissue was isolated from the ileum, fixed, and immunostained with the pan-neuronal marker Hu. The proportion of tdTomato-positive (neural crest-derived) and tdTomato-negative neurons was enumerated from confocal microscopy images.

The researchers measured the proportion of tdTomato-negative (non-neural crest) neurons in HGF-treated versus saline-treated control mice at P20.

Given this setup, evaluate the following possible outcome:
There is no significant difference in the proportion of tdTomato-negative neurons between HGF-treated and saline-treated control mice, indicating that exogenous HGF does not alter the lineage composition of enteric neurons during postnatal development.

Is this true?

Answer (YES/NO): NO